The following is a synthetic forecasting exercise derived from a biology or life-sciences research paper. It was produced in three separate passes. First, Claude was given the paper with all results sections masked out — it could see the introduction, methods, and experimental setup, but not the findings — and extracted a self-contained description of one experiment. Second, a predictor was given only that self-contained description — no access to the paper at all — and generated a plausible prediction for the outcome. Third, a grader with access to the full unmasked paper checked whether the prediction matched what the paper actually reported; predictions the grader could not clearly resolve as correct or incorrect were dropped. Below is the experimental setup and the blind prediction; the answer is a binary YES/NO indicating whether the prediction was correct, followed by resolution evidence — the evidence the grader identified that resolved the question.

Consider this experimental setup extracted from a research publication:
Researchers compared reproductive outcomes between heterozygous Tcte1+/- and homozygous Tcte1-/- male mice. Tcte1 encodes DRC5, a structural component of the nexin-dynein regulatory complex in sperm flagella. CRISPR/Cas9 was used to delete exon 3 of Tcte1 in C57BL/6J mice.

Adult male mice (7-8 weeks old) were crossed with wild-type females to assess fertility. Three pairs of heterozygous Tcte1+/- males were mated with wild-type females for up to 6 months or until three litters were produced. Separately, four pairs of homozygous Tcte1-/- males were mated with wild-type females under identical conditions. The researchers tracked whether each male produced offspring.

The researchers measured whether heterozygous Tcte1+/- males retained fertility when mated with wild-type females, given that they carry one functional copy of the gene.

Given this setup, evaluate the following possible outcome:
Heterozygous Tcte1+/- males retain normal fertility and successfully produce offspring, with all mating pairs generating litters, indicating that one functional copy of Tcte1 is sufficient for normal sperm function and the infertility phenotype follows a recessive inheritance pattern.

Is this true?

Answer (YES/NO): NO